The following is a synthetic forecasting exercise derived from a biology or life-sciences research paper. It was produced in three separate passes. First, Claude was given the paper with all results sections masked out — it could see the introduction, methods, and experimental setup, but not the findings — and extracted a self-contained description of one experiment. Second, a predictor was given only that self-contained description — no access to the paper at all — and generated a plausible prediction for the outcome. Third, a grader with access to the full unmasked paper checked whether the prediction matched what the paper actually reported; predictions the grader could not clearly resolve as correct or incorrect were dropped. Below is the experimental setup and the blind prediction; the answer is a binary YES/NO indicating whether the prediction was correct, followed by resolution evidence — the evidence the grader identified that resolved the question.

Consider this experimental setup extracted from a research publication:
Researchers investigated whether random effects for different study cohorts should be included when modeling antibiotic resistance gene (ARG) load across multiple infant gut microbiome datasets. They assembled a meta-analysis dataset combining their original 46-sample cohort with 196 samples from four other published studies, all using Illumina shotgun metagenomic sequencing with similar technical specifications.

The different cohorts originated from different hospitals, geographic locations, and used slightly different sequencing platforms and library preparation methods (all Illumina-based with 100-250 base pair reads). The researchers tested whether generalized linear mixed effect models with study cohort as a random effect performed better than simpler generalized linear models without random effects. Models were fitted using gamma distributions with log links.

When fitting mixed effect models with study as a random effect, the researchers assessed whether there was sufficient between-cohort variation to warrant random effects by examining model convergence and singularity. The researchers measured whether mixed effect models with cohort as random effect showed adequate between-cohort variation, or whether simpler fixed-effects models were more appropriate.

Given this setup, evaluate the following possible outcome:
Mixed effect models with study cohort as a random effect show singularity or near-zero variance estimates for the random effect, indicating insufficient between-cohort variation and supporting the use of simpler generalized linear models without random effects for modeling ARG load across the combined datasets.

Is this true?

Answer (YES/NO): YES